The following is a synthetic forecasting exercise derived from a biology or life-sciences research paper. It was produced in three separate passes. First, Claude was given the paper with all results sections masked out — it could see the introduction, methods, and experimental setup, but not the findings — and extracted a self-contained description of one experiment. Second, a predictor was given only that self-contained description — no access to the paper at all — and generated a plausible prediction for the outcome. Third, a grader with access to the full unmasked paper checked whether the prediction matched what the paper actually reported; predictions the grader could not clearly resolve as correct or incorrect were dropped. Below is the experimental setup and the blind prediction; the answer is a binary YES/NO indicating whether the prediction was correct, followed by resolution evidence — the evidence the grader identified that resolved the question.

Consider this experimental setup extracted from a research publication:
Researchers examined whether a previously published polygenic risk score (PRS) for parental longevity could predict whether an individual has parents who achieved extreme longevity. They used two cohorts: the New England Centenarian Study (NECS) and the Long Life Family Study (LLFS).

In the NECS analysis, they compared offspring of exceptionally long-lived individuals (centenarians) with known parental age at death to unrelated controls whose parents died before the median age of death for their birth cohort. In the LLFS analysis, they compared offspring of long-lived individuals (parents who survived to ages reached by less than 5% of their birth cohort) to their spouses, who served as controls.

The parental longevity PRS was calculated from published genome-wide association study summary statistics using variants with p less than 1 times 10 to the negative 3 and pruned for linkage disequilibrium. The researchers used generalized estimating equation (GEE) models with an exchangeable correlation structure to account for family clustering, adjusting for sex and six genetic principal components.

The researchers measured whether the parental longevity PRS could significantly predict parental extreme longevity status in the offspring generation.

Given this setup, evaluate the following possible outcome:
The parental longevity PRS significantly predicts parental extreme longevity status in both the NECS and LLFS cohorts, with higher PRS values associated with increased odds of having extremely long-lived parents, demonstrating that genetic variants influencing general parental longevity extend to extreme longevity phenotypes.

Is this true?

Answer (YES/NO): NO